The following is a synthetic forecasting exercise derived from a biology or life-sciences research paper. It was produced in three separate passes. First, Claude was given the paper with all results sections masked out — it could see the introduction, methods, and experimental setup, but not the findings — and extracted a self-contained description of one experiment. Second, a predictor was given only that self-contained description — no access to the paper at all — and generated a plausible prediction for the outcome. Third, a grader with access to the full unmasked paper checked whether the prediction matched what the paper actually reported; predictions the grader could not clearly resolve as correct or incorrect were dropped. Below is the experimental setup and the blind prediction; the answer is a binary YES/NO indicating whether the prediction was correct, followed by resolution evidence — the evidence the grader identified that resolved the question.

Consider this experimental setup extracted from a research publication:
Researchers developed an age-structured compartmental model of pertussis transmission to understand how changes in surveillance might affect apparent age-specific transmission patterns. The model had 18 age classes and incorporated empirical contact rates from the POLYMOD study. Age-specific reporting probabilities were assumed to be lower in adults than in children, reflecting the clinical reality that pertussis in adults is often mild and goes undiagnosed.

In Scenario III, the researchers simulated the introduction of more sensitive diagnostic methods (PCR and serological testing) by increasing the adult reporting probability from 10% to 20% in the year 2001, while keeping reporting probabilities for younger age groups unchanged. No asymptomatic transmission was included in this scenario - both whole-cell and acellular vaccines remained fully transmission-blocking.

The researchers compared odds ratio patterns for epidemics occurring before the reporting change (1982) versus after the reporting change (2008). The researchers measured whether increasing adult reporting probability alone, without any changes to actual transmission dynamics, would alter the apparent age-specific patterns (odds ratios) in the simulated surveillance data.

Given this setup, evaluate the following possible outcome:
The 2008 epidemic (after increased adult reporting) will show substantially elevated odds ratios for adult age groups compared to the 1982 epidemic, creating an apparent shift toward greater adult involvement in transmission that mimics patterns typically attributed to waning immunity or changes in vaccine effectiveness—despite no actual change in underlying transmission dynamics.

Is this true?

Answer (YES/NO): NO